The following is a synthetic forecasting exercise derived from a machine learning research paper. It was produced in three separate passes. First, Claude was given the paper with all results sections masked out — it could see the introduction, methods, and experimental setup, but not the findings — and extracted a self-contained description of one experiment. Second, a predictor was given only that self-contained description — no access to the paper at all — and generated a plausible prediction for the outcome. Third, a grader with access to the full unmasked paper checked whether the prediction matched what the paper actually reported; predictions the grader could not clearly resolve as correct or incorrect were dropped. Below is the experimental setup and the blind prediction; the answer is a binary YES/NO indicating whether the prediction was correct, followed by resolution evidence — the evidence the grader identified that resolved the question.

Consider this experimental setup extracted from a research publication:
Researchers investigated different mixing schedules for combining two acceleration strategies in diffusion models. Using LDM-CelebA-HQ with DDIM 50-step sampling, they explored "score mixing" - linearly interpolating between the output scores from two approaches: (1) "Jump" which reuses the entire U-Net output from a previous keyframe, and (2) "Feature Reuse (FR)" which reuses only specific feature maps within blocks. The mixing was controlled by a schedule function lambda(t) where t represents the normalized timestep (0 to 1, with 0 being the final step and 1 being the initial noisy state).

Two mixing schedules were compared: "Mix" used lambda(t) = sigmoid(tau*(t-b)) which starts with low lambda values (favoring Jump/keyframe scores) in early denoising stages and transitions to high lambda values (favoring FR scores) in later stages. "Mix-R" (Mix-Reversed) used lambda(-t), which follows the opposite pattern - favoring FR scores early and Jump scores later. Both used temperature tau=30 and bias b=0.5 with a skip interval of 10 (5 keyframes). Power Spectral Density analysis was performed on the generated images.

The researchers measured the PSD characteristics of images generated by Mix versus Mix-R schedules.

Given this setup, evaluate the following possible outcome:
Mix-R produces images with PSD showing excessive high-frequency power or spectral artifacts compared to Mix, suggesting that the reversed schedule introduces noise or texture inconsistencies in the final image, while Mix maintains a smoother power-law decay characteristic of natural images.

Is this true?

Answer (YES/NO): NO